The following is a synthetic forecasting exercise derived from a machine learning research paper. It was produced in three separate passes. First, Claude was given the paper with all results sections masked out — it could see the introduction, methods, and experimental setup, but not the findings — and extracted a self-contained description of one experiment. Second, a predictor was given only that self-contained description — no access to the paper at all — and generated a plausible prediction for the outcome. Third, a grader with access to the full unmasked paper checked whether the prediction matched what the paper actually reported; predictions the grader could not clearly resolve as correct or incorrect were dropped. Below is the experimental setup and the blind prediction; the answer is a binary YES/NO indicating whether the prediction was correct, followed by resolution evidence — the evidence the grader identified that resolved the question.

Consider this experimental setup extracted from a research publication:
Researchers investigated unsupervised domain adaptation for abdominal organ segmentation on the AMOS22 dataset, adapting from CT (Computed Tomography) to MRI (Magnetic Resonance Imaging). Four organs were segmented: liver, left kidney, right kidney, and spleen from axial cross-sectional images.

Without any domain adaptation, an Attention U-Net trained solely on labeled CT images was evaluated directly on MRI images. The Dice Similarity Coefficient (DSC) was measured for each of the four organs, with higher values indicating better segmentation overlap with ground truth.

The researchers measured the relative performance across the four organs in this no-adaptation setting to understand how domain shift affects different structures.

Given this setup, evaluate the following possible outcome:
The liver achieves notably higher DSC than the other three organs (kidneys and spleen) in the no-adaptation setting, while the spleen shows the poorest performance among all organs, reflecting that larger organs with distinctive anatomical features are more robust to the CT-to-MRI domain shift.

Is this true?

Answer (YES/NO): NO